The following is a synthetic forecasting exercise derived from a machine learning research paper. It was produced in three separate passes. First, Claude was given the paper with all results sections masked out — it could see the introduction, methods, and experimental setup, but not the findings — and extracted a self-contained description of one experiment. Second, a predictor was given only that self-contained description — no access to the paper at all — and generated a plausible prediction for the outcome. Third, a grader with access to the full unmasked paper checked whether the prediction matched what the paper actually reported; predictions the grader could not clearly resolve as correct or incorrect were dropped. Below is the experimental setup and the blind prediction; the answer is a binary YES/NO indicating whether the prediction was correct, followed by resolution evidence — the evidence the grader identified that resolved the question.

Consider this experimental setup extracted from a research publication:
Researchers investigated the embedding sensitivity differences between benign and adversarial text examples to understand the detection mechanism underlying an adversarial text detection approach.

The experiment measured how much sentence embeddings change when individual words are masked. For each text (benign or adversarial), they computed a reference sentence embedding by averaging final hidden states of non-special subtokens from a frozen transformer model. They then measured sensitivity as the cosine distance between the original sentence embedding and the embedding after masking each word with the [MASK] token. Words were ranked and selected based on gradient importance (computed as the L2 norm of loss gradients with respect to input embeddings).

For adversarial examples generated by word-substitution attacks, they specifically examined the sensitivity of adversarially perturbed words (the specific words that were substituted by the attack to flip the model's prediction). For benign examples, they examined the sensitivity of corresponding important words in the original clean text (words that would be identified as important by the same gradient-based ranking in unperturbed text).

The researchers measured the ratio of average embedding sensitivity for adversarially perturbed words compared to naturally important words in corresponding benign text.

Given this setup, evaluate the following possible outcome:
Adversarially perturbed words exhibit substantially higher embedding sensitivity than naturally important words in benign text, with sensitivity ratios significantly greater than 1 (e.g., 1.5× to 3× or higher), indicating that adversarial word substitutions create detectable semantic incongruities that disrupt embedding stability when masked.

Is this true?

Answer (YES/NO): YES